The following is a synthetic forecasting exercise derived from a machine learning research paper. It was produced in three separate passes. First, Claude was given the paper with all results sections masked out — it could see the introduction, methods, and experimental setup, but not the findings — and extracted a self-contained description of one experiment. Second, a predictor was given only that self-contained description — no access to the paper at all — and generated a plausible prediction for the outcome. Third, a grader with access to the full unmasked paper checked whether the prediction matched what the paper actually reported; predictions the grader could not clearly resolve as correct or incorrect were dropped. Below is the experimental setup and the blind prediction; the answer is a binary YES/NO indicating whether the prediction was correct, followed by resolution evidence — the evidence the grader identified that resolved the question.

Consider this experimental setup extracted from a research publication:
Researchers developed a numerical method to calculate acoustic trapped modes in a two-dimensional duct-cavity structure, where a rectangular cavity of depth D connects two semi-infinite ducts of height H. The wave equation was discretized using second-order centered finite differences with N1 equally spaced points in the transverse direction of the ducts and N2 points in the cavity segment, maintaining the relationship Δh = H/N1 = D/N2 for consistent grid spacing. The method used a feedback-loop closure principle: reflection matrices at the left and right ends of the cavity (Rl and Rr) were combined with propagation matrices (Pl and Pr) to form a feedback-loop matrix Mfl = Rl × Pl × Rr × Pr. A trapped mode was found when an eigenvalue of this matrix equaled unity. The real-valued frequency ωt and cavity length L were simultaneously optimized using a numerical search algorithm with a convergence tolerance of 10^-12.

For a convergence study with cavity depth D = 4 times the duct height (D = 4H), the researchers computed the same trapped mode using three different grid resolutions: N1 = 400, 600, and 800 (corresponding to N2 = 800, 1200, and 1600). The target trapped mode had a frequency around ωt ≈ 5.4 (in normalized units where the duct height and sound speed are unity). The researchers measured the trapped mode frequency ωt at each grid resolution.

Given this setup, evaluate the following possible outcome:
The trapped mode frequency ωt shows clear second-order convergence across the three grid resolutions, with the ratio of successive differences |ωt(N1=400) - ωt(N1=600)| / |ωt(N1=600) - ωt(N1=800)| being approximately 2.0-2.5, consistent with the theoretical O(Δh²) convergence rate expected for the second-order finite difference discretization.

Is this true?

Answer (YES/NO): NO